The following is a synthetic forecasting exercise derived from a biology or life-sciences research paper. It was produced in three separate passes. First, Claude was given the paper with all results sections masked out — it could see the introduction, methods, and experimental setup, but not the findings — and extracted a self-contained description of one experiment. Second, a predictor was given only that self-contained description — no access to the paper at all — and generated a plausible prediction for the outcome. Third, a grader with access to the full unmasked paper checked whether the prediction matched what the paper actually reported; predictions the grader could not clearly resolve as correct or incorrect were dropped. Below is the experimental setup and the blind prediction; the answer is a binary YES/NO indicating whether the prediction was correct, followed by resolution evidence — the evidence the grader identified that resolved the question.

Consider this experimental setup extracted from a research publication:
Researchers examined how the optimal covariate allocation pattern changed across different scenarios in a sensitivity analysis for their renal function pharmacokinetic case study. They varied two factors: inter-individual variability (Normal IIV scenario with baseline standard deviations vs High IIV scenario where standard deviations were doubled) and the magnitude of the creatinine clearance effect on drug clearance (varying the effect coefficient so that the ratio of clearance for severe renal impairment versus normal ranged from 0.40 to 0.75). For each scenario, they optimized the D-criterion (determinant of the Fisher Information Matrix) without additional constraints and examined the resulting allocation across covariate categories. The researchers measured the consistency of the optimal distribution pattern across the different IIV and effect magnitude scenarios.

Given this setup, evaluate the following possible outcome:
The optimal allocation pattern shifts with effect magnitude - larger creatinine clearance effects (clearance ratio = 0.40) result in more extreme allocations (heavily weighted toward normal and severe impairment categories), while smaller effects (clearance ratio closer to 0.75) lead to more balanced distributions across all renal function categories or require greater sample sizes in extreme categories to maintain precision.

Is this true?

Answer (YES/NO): NO